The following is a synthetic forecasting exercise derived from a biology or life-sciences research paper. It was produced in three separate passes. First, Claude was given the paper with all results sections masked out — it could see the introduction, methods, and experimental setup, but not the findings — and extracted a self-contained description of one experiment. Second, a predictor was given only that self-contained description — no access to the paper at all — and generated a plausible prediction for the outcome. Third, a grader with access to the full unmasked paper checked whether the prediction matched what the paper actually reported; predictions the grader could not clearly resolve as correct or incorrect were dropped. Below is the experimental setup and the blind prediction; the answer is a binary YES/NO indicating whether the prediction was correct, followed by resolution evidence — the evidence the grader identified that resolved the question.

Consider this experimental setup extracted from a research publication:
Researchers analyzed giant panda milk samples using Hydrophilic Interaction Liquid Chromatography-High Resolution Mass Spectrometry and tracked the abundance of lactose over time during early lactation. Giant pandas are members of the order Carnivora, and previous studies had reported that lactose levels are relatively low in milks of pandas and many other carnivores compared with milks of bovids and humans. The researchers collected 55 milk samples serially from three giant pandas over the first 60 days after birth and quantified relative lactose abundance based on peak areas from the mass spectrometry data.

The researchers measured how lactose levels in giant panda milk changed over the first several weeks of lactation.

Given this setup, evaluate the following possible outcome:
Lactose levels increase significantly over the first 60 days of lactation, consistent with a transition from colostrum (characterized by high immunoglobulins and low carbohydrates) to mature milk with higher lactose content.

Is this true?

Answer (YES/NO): NO